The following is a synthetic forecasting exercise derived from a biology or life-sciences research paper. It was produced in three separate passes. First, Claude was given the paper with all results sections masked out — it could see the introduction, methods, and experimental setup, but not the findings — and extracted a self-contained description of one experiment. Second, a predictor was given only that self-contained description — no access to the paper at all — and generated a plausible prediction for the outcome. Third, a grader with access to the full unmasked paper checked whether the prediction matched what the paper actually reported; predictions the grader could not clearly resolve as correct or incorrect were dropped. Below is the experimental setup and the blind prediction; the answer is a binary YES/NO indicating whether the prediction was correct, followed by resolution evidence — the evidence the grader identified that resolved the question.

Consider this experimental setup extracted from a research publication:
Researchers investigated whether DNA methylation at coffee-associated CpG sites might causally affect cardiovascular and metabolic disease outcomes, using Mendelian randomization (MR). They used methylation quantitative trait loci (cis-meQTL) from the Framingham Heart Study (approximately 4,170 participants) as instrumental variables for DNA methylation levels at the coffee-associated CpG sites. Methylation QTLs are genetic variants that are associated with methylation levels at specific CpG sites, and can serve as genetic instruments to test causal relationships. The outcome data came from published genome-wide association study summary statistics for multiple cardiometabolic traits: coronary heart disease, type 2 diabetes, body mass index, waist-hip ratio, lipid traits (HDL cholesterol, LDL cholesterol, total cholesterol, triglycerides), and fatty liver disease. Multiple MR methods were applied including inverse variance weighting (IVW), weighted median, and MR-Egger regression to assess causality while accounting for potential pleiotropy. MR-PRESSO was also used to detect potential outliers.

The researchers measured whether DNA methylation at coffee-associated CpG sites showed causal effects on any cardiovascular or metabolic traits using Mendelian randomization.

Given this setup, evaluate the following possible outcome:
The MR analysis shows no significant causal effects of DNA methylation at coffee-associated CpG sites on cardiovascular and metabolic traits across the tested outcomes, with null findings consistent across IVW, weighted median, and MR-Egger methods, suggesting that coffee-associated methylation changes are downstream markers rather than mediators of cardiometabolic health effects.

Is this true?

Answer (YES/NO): NO